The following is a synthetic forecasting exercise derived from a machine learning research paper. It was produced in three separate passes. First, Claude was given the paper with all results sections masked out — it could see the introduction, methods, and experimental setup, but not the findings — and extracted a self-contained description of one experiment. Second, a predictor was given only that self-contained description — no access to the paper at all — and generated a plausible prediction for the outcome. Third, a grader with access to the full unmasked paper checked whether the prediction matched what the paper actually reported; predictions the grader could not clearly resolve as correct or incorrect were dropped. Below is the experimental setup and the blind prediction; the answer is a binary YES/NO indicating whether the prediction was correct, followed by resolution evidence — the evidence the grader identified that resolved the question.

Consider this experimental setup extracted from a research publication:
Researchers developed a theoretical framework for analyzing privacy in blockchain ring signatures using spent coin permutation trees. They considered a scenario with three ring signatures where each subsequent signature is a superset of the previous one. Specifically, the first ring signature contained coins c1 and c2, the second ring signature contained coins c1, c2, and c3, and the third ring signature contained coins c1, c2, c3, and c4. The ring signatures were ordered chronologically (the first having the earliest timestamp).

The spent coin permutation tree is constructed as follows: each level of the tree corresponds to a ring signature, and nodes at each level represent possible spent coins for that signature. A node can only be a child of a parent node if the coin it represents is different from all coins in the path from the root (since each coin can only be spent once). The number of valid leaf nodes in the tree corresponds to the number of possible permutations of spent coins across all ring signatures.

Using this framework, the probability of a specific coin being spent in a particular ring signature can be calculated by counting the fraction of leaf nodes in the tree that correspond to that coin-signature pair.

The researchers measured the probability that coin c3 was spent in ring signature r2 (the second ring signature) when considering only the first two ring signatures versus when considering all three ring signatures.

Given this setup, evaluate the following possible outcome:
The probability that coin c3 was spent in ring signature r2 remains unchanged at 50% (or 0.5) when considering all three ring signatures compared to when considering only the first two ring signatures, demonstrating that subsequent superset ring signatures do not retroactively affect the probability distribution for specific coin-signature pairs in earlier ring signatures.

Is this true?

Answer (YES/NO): YES